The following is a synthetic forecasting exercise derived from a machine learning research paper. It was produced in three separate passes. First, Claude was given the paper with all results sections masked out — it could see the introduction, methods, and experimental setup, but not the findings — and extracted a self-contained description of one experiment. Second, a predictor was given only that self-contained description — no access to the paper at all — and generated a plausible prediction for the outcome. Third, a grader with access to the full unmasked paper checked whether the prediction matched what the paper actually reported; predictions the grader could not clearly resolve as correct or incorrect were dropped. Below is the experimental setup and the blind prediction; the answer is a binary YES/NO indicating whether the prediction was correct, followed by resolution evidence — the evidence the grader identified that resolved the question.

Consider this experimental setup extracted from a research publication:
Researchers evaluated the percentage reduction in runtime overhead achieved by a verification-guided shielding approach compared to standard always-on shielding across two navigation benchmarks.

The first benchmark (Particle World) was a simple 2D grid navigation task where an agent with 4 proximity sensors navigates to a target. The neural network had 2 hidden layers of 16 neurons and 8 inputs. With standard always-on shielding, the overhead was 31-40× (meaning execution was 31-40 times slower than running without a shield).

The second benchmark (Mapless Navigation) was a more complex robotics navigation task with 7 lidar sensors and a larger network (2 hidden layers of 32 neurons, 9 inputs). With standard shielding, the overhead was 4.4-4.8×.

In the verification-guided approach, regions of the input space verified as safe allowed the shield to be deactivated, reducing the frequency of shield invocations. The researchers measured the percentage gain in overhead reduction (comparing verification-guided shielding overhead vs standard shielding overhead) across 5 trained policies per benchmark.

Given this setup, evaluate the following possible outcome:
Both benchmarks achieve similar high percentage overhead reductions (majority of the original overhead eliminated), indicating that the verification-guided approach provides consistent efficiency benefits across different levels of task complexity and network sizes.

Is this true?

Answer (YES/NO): NO